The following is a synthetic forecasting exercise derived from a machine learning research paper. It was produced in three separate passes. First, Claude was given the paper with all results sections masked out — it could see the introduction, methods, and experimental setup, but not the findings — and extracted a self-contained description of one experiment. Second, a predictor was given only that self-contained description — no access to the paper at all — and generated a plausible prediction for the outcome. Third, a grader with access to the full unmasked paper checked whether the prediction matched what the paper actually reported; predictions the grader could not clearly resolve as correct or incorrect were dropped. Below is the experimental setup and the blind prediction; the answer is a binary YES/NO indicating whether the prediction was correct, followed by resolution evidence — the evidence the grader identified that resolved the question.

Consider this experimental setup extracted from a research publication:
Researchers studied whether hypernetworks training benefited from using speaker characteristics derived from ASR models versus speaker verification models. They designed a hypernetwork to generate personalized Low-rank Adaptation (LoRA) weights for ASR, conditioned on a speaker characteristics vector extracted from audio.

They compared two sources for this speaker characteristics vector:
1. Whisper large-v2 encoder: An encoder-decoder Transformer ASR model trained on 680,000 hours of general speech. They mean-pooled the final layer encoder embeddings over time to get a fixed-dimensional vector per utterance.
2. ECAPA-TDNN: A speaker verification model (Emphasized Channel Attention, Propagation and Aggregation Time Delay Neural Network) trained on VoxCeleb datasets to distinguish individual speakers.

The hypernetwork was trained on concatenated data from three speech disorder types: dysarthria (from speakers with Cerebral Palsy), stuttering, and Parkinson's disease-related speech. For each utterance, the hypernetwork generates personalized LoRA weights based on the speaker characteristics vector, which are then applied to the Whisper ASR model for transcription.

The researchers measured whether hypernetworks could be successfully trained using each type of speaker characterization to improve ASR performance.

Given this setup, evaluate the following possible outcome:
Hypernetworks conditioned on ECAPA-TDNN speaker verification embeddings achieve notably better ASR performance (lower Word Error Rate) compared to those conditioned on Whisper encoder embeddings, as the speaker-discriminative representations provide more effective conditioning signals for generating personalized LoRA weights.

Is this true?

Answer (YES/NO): NO